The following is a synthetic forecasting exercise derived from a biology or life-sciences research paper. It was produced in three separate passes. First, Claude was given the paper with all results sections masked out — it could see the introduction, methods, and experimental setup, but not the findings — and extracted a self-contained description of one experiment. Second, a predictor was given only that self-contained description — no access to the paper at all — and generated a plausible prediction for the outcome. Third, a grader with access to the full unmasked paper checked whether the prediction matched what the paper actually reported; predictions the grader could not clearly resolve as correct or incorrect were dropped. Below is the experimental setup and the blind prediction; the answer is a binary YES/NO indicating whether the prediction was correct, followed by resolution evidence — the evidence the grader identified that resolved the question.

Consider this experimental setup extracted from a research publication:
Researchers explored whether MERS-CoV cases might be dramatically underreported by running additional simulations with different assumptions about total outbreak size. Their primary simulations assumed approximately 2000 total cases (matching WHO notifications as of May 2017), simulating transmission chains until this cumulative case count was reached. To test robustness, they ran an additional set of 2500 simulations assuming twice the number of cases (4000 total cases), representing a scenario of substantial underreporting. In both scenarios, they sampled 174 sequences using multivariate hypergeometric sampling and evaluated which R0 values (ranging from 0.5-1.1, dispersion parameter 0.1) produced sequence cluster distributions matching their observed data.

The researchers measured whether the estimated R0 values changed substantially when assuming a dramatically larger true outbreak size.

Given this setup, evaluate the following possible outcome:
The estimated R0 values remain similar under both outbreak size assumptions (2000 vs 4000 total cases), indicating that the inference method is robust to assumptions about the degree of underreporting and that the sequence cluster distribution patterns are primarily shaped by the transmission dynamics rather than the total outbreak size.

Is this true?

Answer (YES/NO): NO